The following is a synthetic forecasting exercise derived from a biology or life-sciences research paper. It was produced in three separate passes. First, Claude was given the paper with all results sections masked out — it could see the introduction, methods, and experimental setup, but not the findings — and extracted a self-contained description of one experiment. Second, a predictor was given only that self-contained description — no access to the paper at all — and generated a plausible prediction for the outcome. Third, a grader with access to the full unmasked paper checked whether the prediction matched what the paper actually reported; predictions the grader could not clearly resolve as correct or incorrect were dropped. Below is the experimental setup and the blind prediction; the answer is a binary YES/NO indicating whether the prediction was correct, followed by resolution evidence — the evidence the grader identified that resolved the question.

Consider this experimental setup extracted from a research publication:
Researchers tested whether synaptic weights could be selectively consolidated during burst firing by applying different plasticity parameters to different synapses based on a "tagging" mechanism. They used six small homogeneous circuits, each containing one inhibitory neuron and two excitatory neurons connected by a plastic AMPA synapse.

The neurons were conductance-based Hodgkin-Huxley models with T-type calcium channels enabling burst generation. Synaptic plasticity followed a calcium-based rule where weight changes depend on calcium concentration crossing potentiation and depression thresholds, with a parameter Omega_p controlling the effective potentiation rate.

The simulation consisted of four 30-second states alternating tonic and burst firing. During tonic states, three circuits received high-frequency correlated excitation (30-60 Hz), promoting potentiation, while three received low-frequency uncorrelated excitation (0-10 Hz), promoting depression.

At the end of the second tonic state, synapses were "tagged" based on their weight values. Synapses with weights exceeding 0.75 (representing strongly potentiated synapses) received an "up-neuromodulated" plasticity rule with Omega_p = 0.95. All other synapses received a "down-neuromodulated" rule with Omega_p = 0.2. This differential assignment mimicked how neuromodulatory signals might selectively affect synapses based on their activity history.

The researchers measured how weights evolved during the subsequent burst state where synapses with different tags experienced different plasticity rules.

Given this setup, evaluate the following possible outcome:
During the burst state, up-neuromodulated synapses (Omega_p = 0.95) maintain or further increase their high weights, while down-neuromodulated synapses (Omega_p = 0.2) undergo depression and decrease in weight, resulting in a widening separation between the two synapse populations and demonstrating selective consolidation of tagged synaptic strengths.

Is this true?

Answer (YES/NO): YES